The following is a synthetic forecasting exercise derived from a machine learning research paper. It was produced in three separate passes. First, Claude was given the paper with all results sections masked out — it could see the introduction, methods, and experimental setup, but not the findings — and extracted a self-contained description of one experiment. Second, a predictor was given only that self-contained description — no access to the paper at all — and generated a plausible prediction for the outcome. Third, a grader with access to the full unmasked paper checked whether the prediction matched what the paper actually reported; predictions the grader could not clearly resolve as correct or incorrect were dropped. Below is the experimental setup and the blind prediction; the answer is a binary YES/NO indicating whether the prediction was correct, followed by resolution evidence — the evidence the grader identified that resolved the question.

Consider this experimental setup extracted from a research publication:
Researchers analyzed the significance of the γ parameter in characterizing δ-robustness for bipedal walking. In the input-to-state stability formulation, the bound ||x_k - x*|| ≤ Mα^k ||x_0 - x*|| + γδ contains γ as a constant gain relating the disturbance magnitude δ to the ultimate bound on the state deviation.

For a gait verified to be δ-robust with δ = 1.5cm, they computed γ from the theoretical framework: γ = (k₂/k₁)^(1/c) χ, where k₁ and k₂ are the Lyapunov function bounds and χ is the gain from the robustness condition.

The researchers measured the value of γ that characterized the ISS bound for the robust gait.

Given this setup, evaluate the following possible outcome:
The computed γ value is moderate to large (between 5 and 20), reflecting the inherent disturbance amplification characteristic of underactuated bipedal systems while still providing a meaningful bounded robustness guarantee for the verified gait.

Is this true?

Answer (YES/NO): NO